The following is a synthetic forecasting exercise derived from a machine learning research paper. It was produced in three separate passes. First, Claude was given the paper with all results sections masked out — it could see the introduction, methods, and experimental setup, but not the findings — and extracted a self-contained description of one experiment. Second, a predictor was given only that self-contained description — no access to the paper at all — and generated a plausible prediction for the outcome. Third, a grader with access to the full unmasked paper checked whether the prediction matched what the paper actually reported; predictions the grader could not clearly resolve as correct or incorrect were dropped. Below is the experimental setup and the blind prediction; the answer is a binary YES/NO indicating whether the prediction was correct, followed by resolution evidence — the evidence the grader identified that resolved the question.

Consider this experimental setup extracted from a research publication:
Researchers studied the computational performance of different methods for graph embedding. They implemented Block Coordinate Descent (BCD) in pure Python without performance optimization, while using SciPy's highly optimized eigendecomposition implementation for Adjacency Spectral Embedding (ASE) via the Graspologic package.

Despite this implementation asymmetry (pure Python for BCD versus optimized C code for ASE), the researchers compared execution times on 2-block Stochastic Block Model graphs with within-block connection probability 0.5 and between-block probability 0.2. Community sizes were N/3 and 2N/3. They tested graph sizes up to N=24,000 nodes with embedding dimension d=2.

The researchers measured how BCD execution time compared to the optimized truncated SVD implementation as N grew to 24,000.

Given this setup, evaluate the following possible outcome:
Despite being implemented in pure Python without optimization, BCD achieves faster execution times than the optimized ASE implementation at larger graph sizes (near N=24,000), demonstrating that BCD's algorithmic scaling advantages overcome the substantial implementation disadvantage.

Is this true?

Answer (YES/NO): NO